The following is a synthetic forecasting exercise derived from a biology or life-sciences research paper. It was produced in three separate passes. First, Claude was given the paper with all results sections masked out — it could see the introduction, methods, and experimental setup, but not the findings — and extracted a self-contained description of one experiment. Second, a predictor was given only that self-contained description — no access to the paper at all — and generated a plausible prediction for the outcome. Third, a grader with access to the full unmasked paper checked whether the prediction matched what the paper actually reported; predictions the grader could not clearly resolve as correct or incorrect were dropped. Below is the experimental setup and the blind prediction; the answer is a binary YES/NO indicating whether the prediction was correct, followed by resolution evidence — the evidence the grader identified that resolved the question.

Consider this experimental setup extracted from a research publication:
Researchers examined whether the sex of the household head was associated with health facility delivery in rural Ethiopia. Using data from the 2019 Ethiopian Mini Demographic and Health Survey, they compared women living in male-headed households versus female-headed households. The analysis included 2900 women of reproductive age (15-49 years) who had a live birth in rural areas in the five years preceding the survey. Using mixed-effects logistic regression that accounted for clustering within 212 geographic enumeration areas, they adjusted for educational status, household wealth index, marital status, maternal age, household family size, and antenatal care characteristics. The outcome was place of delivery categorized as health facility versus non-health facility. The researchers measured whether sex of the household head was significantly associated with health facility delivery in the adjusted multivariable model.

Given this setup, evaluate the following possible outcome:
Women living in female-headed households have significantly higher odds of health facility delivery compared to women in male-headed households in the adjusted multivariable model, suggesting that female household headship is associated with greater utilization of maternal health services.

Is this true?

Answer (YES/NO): NO